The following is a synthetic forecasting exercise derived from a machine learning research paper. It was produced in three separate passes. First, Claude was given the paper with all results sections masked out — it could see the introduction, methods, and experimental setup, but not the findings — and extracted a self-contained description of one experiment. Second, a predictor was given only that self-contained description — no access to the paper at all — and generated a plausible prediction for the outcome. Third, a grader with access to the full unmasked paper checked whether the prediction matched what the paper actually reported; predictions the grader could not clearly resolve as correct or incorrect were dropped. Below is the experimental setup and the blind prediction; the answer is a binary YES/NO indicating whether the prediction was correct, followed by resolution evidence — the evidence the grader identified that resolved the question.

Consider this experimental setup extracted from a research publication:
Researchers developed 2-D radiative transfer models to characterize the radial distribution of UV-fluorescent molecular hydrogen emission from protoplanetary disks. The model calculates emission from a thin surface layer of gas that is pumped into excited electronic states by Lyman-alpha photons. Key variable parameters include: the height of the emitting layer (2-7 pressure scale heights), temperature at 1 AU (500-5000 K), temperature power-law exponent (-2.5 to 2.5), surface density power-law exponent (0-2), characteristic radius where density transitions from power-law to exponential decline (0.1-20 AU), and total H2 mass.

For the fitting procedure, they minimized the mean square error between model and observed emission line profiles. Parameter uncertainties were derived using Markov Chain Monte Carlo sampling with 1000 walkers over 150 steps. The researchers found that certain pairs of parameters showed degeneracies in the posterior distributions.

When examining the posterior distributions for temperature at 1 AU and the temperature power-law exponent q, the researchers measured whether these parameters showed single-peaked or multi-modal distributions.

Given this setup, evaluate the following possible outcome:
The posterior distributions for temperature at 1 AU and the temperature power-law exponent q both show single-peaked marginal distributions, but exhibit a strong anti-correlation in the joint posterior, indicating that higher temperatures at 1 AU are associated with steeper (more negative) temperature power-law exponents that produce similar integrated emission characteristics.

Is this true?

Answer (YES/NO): NO